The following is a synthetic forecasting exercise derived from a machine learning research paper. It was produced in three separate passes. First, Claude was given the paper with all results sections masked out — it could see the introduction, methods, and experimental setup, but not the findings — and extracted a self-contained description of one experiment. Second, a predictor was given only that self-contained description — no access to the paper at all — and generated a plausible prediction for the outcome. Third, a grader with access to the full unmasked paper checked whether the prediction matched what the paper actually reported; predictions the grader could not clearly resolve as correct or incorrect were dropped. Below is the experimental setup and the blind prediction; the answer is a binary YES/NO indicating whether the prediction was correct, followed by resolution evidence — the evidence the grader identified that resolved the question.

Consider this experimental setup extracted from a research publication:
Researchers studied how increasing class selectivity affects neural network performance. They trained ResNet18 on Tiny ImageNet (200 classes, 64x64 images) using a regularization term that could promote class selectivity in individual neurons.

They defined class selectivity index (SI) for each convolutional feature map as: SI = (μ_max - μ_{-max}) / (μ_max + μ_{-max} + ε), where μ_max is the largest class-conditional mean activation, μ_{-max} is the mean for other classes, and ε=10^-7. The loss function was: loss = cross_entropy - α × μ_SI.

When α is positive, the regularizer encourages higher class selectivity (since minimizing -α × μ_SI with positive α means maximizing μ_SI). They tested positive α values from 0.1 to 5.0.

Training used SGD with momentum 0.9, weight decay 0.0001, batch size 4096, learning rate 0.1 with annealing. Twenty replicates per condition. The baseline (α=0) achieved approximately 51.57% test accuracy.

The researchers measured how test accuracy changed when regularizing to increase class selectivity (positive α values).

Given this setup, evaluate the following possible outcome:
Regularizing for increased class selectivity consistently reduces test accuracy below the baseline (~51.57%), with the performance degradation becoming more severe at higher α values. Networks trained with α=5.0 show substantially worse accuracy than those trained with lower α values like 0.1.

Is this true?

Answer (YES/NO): YES